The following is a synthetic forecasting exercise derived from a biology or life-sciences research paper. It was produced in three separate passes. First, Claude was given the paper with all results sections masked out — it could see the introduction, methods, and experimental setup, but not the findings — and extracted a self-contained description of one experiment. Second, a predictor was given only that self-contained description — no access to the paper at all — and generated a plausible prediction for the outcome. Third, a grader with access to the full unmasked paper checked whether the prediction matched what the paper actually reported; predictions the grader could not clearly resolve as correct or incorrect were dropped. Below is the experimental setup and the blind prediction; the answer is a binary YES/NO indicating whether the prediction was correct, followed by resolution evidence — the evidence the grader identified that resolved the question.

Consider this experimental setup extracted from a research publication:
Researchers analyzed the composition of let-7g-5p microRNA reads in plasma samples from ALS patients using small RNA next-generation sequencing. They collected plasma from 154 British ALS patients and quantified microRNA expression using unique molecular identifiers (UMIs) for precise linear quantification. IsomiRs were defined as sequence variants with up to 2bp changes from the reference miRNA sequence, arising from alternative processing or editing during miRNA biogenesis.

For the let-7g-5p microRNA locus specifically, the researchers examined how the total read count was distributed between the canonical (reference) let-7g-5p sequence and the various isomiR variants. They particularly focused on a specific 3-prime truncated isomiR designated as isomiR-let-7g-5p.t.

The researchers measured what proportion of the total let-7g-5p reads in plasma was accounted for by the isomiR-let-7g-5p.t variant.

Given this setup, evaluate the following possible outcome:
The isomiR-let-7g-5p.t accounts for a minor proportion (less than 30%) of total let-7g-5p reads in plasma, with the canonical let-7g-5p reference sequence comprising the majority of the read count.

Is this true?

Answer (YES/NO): NO